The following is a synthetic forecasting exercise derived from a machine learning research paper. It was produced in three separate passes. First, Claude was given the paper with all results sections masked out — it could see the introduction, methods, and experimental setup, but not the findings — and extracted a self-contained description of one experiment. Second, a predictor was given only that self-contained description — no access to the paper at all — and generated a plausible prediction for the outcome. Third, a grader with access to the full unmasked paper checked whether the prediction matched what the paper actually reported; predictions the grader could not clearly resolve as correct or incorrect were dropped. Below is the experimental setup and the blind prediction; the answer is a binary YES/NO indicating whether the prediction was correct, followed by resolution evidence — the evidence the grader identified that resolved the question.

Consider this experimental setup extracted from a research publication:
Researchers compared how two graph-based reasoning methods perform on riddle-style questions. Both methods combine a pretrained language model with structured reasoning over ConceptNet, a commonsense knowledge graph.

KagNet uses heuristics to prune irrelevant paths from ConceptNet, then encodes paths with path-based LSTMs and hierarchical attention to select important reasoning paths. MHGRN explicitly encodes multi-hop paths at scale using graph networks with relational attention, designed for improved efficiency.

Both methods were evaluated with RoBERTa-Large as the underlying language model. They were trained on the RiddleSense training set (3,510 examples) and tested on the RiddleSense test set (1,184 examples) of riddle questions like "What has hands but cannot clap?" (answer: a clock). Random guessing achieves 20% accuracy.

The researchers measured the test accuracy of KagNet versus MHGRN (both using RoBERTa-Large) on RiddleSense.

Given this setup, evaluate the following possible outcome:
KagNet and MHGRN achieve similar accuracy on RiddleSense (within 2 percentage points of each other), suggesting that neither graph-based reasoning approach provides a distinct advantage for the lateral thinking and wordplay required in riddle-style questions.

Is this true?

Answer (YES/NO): YES